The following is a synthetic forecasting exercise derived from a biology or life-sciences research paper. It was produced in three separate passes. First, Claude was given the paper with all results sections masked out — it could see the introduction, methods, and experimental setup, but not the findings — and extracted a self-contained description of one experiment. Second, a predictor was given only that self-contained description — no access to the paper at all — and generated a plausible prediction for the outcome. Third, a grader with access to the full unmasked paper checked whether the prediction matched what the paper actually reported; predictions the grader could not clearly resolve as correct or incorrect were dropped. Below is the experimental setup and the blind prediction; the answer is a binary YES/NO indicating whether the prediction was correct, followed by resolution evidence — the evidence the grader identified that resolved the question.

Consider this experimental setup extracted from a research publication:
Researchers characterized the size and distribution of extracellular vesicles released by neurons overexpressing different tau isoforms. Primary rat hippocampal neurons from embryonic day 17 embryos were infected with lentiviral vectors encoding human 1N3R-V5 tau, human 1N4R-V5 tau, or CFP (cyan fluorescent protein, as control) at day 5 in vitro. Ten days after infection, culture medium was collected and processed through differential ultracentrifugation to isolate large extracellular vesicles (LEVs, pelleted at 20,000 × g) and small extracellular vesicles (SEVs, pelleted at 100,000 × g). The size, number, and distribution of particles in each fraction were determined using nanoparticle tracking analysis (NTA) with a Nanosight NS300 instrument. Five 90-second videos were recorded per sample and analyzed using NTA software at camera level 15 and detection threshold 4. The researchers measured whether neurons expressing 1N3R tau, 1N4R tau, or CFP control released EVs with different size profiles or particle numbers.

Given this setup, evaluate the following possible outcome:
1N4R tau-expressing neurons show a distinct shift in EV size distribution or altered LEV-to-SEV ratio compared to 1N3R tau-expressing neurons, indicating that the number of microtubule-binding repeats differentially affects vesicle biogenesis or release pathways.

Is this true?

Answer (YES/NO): NO